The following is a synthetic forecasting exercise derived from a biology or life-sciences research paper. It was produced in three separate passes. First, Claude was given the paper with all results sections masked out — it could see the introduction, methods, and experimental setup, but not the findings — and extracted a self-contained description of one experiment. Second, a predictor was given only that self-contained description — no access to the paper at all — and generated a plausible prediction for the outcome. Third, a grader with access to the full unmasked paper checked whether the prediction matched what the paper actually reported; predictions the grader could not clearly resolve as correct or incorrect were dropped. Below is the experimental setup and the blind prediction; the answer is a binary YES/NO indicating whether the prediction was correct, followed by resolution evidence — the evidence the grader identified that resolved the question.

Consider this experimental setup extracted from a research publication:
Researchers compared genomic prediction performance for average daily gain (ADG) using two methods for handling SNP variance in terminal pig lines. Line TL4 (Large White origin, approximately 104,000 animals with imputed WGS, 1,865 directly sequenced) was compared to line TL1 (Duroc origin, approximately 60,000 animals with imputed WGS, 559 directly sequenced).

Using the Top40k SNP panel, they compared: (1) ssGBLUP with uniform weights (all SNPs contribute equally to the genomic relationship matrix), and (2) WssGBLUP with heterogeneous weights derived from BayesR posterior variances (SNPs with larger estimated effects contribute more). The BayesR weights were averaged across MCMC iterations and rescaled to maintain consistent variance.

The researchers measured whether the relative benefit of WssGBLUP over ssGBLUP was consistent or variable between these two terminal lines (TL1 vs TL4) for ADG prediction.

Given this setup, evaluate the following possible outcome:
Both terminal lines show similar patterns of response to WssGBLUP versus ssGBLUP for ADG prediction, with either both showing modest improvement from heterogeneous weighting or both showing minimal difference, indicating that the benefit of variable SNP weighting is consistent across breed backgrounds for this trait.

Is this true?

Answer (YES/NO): NO